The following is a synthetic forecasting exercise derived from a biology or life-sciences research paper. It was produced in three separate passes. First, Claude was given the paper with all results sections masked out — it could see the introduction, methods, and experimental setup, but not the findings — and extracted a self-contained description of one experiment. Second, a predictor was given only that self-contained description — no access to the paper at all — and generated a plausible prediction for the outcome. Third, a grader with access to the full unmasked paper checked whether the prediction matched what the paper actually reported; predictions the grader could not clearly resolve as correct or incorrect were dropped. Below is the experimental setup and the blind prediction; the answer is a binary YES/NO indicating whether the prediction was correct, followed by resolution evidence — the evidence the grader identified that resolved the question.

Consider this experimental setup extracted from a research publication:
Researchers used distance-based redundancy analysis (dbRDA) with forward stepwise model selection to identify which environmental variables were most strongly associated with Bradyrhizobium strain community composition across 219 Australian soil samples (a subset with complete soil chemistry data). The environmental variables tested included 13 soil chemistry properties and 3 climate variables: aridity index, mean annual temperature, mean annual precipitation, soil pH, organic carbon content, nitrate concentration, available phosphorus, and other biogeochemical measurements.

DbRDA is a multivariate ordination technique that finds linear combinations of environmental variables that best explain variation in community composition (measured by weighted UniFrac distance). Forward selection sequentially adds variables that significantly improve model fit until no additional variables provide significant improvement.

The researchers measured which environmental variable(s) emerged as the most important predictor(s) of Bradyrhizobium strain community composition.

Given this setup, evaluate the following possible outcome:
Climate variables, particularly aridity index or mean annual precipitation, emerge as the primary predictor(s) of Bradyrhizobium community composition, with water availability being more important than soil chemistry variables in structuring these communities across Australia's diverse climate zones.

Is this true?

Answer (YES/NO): NO